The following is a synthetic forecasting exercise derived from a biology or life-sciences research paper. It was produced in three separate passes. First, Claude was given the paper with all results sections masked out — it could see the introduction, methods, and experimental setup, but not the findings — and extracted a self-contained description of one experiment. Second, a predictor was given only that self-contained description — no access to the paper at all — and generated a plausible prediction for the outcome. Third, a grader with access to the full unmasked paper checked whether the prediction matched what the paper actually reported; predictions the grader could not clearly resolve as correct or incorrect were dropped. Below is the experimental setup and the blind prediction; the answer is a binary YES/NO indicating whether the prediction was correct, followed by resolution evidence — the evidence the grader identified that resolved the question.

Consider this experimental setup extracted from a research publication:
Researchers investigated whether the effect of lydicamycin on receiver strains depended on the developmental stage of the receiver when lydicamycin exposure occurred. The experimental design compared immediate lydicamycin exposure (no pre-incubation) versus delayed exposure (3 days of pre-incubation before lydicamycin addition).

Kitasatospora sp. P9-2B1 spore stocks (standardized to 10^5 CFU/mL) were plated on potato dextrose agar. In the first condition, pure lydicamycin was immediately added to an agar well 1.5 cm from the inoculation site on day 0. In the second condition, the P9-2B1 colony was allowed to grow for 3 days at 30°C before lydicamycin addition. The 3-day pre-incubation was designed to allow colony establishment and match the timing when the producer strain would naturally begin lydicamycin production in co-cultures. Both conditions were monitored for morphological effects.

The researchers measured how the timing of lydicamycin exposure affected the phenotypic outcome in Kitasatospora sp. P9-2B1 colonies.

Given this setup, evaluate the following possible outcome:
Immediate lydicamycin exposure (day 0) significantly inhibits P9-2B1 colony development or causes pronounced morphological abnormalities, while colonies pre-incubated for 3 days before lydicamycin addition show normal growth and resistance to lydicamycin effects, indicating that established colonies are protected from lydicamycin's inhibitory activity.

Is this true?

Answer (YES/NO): NO